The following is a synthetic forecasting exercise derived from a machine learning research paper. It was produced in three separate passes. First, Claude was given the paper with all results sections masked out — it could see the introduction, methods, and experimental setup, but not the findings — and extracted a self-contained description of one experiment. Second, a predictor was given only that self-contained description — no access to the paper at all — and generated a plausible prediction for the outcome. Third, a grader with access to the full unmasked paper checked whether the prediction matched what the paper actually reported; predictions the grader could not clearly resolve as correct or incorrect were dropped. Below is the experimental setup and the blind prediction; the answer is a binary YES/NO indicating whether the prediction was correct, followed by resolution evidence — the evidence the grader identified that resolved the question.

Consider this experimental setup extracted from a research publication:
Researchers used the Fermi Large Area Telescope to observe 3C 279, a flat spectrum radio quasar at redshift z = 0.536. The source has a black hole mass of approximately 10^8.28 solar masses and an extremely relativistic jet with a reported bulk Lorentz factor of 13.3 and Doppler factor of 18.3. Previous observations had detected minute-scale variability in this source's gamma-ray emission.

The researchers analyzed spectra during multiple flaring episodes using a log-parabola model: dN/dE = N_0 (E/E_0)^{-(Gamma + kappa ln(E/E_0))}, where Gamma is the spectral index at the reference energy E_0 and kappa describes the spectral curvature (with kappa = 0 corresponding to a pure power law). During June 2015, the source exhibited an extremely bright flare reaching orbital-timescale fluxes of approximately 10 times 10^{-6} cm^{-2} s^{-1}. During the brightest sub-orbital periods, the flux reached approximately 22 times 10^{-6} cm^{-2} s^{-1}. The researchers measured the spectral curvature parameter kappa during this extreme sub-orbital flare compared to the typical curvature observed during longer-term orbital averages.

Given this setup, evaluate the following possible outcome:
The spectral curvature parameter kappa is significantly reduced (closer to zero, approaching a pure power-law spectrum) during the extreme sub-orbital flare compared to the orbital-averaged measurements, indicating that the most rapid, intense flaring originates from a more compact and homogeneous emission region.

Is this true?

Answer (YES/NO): NO